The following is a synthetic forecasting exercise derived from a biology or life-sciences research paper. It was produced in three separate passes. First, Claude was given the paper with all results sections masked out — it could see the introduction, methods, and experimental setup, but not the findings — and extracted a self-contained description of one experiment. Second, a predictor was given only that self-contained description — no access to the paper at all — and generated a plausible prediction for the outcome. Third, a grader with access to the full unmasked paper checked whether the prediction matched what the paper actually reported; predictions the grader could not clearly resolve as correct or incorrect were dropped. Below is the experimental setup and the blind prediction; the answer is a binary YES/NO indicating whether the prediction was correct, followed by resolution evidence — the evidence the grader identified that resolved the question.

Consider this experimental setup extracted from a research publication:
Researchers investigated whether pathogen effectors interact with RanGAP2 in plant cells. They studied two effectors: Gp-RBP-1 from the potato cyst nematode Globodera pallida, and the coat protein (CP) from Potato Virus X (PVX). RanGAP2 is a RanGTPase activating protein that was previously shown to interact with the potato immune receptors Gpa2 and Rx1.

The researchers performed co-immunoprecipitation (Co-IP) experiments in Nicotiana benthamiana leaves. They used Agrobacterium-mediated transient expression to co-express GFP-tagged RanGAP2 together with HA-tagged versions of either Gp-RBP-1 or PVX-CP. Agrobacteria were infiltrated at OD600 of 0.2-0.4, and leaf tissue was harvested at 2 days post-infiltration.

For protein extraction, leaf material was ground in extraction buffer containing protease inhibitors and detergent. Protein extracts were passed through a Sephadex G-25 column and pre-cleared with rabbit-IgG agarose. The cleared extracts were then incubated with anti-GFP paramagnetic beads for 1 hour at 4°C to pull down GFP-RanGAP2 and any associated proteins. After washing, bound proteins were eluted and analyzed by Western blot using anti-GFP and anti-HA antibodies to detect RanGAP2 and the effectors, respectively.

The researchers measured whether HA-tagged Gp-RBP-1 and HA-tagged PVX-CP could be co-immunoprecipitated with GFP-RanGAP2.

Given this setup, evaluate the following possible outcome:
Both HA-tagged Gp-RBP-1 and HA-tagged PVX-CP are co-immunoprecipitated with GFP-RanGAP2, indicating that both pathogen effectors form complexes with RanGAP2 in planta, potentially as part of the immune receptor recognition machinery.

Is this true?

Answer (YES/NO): YES